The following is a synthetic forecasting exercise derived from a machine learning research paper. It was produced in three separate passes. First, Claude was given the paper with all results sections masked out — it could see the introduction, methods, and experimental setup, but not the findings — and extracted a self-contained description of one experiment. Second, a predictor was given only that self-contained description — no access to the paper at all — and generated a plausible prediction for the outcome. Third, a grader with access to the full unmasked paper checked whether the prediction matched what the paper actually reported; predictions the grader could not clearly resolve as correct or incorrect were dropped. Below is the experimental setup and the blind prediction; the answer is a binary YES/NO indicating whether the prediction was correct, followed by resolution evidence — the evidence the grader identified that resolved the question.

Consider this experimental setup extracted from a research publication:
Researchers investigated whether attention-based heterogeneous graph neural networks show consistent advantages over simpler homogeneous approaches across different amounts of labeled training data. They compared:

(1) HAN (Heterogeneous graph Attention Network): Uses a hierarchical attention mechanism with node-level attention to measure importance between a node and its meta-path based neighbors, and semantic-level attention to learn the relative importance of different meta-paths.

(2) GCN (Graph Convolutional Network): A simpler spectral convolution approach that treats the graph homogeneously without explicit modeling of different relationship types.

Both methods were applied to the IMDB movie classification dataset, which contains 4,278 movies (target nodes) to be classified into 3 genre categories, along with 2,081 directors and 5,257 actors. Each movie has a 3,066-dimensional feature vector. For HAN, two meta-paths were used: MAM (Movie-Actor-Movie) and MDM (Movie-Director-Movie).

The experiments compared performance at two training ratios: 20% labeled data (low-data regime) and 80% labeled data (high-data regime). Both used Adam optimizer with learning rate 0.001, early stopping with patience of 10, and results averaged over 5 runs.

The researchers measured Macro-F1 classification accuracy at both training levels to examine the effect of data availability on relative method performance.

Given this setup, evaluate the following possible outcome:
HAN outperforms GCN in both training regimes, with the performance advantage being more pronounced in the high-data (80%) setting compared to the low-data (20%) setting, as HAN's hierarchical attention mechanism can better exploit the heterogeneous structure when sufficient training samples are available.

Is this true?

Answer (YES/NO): NO